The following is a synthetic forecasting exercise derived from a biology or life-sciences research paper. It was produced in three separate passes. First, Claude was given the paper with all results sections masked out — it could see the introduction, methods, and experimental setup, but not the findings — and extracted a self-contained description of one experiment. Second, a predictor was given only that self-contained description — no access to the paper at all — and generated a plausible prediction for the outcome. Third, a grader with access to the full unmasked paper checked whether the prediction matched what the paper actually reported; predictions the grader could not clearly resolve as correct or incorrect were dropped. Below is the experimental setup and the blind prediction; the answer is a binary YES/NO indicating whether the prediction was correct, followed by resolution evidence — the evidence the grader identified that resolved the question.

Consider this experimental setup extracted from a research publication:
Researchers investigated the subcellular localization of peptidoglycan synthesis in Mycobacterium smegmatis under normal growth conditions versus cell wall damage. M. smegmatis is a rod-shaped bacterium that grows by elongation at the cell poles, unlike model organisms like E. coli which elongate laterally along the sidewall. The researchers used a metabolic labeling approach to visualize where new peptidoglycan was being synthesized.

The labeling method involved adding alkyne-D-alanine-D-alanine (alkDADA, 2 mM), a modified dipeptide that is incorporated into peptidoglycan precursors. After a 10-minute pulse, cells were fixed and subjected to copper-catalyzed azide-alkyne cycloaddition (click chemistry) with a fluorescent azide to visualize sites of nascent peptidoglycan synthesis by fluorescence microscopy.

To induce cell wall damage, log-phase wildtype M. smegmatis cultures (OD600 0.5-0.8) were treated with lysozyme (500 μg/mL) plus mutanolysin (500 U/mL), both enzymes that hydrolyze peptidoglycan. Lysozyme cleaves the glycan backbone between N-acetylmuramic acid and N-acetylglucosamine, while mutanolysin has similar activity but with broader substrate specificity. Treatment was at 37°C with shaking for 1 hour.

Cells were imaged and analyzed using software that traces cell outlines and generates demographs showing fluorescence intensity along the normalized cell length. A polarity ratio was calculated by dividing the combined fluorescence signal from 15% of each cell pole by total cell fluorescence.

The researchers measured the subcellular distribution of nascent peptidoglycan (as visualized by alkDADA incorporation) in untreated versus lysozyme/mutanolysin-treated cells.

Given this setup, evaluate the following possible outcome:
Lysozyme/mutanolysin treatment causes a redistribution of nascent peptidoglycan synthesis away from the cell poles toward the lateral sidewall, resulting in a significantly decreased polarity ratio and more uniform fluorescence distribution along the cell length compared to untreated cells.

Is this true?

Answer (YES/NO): YES